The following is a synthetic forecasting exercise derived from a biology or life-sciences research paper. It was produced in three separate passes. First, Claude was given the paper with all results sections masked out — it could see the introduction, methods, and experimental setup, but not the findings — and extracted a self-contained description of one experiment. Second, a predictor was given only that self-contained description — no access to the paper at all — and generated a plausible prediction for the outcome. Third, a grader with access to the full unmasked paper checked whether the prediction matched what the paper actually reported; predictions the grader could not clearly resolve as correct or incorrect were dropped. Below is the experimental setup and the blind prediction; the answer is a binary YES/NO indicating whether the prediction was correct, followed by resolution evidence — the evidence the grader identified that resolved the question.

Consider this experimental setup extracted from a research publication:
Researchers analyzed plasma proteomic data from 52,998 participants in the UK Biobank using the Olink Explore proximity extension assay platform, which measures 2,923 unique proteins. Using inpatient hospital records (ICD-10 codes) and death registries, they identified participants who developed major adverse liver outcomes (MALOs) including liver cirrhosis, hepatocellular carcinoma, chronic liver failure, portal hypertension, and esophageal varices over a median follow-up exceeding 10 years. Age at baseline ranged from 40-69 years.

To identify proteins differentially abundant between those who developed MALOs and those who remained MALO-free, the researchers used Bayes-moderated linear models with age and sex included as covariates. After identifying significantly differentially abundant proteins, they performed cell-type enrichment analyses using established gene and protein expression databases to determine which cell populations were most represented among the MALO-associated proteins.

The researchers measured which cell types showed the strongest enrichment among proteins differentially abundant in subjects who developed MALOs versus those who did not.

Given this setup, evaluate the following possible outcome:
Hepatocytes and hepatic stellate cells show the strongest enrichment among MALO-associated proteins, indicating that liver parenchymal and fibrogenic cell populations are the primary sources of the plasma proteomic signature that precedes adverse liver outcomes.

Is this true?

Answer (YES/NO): YES